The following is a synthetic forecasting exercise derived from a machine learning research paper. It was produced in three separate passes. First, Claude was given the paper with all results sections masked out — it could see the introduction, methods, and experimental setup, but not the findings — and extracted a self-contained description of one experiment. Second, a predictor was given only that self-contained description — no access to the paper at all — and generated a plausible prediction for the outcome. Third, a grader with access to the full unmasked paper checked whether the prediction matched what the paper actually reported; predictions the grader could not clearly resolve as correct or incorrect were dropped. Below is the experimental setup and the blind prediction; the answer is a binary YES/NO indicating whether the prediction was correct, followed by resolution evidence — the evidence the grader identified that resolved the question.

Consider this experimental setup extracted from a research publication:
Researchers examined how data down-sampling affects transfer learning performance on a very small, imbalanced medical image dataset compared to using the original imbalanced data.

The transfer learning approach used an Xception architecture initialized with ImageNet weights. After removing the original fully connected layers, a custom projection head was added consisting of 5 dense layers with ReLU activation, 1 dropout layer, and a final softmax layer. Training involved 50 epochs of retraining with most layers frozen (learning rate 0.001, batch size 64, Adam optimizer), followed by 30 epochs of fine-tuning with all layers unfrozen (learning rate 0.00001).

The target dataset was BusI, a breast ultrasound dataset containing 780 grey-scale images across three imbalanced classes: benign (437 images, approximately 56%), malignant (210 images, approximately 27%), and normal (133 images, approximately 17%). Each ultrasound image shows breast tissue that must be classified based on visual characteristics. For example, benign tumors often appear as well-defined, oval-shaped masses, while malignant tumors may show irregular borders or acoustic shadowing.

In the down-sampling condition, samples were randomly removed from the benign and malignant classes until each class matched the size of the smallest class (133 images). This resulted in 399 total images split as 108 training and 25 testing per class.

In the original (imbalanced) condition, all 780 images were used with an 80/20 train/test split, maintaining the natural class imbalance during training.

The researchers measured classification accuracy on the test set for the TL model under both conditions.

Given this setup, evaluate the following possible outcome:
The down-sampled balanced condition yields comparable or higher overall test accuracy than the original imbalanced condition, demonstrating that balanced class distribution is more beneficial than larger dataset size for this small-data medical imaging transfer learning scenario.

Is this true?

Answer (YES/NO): NO